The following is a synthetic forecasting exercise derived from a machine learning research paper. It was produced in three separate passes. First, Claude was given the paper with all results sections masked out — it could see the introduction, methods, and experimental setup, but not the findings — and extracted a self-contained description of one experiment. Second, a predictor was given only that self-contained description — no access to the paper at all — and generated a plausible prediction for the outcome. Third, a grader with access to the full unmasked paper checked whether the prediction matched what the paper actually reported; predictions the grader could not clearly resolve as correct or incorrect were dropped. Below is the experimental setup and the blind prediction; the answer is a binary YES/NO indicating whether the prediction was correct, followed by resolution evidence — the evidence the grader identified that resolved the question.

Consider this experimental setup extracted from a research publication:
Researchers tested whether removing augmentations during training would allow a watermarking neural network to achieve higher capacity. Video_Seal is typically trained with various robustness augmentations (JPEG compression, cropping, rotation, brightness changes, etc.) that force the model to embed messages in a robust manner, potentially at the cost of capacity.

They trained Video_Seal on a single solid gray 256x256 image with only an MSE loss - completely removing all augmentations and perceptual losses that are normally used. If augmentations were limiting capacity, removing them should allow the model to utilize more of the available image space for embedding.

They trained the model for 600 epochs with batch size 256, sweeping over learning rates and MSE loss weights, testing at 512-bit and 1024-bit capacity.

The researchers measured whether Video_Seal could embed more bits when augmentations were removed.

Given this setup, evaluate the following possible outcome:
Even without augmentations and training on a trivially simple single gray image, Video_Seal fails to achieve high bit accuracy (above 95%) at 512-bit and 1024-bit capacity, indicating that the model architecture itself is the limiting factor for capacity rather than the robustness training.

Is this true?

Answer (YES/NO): NO